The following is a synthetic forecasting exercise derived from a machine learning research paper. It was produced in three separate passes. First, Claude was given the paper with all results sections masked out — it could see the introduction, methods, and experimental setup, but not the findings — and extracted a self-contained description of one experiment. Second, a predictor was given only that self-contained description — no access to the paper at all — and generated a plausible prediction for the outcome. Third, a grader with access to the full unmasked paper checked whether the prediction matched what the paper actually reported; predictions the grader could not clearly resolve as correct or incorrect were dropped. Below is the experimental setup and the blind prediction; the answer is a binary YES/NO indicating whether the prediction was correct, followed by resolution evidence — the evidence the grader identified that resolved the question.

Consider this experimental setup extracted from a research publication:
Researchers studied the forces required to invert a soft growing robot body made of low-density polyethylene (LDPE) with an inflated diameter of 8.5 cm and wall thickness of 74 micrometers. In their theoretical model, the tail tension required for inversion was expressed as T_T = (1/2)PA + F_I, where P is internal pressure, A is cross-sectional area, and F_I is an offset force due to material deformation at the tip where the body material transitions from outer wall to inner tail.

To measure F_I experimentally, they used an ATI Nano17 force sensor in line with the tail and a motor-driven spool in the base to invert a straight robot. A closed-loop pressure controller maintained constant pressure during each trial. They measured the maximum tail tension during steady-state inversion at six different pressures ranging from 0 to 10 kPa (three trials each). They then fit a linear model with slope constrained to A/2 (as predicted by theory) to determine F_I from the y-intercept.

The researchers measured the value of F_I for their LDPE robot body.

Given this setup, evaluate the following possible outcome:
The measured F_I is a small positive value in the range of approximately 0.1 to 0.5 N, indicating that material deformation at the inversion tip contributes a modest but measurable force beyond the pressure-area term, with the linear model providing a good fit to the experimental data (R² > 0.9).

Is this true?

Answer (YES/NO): NO